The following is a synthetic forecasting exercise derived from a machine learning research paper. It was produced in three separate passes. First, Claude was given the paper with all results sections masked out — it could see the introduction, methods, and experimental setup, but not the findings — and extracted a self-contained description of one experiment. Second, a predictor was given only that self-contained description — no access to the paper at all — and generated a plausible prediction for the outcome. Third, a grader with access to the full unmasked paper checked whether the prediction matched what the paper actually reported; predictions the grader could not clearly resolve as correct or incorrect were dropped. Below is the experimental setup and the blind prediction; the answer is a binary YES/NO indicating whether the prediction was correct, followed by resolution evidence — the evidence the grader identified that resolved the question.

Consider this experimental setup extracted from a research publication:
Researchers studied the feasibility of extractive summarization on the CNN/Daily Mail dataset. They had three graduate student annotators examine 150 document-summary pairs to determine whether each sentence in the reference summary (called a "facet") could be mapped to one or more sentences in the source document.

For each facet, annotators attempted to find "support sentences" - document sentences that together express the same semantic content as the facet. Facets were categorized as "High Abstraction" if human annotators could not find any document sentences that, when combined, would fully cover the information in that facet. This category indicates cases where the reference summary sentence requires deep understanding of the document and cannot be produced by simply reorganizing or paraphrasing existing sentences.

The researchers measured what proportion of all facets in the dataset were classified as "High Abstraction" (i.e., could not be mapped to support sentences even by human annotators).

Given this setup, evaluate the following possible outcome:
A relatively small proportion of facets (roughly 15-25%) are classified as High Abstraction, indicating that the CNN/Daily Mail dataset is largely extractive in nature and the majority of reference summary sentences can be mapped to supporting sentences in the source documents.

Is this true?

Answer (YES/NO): NO